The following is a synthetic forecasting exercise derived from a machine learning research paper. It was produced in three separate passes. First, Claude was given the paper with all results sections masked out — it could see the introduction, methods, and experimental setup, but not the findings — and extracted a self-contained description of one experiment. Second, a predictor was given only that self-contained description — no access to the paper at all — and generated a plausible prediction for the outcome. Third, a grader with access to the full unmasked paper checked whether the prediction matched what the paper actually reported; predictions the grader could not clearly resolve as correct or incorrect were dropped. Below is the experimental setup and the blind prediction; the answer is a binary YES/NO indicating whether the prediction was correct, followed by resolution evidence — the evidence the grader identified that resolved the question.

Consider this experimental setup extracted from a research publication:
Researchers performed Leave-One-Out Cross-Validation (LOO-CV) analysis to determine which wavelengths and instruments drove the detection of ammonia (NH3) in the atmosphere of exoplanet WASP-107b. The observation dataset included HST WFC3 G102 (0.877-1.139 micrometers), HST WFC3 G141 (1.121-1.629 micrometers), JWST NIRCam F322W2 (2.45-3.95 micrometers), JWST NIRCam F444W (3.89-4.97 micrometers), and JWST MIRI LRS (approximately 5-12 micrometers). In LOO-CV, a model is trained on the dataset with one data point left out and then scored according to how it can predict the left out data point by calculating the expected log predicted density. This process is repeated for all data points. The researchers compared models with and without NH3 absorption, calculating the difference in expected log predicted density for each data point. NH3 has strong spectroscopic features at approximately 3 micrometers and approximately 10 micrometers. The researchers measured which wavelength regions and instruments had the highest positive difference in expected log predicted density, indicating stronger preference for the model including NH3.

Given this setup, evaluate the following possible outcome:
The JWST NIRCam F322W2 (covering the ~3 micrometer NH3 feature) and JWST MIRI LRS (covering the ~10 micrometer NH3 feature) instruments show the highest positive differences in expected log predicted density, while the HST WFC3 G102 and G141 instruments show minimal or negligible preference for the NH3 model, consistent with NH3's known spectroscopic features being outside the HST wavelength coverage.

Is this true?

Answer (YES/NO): NO